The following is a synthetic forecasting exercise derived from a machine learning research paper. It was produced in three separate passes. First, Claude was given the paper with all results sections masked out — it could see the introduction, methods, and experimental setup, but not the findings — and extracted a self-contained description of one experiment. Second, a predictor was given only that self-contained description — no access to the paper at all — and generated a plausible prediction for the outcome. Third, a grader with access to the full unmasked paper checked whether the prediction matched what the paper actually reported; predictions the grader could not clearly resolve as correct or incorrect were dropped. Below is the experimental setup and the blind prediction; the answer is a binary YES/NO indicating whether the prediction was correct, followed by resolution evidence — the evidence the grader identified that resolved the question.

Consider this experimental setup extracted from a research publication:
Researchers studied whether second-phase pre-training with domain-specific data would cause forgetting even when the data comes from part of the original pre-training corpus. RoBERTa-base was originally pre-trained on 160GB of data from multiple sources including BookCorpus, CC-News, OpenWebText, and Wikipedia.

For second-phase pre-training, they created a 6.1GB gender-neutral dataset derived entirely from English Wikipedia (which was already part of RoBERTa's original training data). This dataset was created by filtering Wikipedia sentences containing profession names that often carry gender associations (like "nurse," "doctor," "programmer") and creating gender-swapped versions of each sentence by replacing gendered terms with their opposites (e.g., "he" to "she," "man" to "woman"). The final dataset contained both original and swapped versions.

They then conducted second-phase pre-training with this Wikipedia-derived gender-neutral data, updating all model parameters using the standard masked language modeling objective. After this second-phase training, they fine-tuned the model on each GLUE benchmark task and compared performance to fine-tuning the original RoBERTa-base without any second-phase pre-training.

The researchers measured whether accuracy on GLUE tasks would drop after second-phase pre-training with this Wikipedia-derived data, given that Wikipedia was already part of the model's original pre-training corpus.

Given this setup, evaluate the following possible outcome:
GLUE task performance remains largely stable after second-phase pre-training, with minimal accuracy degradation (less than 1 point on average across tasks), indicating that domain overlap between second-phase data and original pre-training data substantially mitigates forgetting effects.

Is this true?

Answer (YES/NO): NO